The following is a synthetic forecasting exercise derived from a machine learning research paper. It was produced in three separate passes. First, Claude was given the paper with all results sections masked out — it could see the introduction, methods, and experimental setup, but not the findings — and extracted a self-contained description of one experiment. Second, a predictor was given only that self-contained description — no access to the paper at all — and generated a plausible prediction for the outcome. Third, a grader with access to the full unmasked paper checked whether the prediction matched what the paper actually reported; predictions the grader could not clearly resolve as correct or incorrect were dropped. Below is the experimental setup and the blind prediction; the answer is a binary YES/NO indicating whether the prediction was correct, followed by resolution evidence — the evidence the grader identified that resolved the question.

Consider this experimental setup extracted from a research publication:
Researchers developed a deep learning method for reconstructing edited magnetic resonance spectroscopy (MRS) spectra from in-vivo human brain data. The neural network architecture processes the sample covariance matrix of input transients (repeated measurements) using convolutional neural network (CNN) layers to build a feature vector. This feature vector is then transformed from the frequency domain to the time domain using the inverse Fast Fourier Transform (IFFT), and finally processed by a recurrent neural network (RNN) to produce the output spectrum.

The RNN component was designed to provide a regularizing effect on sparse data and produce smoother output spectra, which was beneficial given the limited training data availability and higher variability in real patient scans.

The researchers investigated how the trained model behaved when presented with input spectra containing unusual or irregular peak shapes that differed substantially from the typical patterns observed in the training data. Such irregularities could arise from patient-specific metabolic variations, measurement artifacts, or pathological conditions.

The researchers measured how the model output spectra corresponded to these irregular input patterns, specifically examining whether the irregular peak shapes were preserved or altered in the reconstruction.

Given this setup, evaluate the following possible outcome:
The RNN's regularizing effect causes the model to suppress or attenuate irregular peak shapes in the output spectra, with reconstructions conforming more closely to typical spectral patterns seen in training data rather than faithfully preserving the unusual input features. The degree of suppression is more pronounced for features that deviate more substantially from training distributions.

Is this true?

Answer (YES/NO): YES